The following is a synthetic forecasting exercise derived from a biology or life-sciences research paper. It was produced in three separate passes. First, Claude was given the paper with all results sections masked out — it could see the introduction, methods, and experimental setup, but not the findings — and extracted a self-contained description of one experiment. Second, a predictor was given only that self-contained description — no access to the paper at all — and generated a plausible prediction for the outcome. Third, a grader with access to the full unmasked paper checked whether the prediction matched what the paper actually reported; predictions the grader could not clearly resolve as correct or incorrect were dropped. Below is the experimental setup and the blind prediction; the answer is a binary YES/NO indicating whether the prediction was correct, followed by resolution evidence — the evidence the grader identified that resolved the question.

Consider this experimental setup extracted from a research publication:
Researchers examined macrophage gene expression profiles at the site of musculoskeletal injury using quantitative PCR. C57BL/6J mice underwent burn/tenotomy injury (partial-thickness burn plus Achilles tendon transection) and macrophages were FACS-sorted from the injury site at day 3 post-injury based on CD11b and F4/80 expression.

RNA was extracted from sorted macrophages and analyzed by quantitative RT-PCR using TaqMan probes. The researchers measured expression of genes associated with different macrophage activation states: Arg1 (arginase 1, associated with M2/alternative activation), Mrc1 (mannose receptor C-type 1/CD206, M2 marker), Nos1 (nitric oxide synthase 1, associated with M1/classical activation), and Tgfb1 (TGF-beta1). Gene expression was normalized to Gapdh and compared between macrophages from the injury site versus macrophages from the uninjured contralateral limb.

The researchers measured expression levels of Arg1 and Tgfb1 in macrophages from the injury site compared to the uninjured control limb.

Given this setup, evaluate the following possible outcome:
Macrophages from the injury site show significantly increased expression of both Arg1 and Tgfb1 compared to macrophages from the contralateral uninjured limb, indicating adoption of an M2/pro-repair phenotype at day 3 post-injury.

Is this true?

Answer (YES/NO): NO